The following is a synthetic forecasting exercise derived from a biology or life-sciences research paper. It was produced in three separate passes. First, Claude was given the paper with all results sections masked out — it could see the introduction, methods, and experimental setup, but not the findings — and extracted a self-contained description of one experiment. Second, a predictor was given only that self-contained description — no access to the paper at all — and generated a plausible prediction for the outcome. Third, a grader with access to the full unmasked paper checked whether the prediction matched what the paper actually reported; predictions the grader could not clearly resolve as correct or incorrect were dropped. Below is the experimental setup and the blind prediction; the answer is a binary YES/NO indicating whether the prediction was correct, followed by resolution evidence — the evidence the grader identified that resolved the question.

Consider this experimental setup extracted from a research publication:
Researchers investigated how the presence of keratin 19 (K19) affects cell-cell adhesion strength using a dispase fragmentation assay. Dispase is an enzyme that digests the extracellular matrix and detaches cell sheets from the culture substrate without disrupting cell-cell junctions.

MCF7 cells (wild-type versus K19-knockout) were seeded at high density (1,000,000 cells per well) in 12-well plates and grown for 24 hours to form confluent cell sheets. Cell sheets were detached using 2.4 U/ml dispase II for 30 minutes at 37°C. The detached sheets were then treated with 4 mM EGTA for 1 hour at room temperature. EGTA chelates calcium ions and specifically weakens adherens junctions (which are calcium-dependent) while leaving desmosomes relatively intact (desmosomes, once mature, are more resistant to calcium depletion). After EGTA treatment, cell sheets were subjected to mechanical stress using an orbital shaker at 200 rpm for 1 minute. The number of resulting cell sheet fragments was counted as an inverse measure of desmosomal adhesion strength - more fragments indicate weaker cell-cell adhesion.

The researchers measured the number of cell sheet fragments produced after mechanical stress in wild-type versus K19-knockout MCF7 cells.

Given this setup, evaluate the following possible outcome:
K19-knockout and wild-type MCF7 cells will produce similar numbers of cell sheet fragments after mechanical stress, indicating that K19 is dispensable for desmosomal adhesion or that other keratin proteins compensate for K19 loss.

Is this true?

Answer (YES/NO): NO